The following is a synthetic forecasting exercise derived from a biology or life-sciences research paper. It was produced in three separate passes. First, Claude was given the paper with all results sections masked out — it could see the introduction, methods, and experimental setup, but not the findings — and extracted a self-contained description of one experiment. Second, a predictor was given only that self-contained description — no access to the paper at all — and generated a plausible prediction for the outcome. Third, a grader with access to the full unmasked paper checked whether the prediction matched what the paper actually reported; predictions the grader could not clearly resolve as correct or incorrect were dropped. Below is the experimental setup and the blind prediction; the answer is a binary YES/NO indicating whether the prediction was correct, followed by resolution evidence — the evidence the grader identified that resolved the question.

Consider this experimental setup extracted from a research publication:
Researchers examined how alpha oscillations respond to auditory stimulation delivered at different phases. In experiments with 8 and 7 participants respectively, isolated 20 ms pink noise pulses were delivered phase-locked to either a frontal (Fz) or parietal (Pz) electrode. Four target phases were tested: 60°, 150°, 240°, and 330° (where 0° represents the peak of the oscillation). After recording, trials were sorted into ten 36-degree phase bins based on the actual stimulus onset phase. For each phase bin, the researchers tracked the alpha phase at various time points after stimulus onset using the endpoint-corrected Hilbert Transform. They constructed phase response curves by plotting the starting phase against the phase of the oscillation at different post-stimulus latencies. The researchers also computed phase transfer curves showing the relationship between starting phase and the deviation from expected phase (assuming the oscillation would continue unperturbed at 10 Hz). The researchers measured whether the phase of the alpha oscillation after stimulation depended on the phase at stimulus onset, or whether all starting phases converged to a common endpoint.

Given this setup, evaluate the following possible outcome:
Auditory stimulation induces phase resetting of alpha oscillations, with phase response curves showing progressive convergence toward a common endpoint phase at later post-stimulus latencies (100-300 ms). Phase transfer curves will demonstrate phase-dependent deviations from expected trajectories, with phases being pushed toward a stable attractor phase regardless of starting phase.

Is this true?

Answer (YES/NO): YES